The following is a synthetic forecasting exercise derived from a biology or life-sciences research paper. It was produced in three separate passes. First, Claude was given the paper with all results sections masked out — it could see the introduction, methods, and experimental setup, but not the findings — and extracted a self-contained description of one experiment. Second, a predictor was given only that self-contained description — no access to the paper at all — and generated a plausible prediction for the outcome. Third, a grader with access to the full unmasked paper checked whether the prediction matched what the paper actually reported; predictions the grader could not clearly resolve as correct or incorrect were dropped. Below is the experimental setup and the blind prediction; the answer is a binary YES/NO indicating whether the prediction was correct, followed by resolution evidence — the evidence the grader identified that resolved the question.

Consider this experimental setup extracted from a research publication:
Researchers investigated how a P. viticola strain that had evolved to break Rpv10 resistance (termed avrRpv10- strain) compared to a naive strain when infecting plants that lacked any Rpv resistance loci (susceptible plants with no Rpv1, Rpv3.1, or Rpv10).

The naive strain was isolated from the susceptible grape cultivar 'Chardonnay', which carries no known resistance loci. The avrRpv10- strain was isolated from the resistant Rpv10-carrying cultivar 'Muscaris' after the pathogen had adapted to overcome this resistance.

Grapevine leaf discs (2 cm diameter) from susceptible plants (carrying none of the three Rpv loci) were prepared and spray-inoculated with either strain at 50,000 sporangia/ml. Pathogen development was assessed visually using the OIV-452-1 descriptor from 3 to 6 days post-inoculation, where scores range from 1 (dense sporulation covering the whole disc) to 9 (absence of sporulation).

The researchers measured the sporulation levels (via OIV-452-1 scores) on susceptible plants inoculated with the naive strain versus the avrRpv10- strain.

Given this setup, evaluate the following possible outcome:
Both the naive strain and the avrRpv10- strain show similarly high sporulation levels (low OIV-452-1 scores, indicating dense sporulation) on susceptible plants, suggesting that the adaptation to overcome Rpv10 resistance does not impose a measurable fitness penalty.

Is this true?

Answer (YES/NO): NO